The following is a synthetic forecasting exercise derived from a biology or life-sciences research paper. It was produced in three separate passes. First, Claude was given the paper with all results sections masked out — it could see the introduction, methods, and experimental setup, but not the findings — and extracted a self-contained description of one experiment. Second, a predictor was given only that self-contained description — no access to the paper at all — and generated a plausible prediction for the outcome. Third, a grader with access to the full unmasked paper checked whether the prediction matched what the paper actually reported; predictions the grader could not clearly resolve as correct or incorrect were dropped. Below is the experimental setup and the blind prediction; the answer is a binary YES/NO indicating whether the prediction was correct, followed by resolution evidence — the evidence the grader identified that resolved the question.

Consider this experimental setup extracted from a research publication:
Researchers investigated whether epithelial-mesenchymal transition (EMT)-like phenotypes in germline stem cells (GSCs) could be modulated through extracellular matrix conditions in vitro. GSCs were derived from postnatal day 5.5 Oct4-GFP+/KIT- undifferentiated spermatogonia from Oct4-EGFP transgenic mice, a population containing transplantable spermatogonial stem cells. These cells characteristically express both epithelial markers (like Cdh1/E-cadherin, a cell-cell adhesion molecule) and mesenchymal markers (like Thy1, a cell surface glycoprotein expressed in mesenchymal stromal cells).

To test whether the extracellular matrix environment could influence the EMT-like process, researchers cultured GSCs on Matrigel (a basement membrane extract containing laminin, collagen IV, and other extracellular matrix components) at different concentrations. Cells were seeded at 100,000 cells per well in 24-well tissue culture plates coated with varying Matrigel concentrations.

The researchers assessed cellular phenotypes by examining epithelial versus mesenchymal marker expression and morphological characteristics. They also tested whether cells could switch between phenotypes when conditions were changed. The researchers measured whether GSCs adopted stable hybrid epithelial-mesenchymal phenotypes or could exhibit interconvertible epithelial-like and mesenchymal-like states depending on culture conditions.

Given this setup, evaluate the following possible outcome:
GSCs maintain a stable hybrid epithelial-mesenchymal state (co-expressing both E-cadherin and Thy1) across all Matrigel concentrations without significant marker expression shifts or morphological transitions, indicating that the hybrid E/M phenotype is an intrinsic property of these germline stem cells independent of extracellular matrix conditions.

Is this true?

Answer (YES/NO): NO